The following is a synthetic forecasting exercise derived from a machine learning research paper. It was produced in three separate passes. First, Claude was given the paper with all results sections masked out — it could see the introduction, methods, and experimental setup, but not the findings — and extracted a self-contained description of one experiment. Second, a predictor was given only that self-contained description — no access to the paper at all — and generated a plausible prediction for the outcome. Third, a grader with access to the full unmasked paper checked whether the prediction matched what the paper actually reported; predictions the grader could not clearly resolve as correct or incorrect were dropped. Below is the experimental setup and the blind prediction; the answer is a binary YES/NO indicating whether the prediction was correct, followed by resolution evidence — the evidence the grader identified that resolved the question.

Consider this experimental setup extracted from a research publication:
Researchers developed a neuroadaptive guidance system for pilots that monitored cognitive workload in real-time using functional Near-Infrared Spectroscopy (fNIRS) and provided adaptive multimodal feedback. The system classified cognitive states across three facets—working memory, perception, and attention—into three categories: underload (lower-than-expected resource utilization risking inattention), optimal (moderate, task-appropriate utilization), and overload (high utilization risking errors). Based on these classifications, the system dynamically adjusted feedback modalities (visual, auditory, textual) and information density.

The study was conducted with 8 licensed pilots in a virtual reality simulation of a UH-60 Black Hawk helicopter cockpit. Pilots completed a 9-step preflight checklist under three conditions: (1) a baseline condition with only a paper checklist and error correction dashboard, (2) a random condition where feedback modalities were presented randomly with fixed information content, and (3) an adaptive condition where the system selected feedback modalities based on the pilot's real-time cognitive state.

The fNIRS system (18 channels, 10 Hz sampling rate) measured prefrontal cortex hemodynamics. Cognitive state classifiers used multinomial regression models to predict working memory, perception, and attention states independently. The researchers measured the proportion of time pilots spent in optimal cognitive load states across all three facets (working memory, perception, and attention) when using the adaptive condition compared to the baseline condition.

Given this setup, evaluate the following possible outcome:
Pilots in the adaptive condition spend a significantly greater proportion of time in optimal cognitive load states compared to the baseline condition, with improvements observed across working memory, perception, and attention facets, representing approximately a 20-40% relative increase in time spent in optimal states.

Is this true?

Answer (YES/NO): NO